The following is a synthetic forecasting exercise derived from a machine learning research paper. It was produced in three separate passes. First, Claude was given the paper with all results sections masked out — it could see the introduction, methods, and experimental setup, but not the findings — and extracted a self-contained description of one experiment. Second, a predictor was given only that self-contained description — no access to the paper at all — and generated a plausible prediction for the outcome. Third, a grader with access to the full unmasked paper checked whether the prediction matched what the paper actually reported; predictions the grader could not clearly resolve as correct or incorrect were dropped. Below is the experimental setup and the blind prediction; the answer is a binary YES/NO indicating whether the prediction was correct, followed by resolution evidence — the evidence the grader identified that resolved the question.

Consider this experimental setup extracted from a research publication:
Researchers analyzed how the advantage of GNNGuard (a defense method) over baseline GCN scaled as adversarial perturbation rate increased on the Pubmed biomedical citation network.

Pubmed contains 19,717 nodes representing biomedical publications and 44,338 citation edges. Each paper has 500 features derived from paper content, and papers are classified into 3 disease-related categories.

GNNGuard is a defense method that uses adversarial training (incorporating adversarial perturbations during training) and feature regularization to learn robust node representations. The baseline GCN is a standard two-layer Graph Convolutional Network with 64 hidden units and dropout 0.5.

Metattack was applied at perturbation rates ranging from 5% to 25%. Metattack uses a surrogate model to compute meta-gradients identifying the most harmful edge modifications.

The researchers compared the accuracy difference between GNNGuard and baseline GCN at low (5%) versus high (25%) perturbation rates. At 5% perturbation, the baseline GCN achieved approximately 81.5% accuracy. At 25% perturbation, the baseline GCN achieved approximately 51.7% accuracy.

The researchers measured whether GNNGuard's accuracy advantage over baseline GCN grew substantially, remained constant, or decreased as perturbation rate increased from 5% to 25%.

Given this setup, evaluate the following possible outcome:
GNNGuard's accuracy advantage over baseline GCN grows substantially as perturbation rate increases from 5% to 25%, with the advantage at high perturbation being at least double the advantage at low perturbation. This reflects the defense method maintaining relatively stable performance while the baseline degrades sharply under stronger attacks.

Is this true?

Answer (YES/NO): YES